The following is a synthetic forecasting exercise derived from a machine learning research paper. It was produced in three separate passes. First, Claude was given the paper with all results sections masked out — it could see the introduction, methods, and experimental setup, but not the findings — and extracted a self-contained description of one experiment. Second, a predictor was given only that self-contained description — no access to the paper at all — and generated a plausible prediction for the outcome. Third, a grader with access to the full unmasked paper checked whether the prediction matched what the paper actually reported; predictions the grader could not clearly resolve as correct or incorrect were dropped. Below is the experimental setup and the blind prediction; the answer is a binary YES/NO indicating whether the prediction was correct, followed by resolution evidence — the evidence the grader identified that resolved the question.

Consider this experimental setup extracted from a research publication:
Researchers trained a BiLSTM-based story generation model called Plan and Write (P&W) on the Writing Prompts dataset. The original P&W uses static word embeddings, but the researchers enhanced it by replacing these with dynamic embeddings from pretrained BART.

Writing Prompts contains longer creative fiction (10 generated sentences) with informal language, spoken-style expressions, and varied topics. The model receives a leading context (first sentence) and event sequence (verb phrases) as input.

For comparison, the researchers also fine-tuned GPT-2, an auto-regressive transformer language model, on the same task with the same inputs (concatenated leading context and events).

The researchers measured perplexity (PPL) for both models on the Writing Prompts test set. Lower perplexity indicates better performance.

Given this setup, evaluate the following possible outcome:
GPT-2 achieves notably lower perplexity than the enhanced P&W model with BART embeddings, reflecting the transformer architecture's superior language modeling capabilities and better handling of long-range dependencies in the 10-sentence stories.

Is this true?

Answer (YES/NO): NO